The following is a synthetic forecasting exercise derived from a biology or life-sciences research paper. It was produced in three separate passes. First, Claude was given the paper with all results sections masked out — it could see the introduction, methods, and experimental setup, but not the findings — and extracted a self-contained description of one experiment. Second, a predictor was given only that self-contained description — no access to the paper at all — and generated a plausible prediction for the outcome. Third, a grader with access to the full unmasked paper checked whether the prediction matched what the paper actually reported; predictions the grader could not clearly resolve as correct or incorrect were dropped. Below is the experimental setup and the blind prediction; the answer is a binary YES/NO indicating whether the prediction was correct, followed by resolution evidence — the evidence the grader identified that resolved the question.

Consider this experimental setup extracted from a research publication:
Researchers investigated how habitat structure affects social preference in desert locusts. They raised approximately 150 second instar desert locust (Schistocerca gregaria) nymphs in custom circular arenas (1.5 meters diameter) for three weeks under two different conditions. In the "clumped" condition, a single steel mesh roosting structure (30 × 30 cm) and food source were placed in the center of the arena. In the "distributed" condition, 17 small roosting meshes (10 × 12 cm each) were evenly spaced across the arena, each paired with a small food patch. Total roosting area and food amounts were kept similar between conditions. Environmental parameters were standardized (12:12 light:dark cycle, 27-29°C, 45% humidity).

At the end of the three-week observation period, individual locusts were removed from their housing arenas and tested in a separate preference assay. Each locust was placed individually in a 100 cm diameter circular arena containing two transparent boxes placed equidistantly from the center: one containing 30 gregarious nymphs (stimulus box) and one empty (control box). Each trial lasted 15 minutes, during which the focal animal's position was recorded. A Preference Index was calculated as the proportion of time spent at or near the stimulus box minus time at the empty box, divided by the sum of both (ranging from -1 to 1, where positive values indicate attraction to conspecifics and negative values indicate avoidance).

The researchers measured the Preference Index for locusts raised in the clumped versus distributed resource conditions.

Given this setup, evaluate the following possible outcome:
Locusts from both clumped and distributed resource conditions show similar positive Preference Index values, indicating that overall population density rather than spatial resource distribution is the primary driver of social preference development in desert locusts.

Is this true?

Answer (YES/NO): NO